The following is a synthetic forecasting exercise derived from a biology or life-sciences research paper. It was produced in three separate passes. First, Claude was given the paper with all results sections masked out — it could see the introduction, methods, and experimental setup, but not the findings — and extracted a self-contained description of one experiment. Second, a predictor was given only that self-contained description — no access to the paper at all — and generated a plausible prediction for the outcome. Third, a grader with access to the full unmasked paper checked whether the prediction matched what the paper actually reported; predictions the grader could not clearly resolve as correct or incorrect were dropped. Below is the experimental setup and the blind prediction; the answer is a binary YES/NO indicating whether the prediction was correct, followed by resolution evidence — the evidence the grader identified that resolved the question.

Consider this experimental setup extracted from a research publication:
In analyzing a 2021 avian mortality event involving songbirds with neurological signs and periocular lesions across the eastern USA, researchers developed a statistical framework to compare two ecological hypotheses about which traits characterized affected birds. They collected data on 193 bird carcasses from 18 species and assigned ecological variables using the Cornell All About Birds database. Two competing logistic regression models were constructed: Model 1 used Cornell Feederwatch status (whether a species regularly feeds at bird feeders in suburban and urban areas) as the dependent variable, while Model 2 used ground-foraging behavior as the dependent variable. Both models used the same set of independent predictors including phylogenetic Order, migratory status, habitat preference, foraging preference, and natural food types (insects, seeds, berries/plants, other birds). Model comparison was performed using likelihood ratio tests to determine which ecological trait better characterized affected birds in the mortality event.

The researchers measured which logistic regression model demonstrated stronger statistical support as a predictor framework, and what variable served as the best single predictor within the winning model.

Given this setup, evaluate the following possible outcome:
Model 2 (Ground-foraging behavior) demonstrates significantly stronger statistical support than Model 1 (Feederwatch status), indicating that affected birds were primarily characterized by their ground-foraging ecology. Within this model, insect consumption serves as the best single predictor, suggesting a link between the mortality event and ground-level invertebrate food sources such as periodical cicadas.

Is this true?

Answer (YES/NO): NO